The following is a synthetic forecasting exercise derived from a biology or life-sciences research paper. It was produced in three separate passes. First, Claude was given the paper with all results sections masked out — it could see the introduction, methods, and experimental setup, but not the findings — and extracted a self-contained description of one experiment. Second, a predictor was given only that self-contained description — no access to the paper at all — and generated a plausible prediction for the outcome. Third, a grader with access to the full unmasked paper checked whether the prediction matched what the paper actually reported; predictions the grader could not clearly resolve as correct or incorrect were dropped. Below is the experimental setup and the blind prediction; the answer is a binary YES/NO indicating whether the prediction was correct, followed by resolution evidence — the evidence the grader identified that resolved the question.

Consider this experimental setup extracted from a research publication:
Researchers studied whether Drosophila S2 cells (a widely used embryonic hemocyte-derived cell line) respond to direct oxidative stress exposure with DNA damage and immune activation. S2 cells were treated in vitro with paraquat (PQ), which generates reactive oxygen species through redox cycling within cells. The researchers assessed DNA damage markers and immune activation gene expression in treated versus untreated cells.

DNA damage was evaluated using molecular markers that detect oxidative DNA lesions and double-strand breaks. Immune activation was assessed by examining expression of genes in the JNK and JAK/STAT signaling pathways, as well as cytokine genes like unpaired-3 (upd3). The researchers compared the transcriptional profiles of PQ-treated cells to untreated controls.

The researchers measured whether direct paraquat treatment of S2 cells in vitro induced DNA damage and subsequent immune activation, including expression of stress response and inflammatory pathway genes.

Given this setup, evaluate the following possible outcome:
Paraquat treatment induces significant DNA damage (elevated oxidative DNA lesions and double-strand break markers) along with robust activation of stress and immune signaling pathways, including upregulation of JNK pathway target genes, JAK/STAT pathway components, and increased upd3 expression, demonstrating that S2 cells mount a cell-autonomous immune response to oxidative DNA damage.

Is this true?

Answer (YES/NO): YES